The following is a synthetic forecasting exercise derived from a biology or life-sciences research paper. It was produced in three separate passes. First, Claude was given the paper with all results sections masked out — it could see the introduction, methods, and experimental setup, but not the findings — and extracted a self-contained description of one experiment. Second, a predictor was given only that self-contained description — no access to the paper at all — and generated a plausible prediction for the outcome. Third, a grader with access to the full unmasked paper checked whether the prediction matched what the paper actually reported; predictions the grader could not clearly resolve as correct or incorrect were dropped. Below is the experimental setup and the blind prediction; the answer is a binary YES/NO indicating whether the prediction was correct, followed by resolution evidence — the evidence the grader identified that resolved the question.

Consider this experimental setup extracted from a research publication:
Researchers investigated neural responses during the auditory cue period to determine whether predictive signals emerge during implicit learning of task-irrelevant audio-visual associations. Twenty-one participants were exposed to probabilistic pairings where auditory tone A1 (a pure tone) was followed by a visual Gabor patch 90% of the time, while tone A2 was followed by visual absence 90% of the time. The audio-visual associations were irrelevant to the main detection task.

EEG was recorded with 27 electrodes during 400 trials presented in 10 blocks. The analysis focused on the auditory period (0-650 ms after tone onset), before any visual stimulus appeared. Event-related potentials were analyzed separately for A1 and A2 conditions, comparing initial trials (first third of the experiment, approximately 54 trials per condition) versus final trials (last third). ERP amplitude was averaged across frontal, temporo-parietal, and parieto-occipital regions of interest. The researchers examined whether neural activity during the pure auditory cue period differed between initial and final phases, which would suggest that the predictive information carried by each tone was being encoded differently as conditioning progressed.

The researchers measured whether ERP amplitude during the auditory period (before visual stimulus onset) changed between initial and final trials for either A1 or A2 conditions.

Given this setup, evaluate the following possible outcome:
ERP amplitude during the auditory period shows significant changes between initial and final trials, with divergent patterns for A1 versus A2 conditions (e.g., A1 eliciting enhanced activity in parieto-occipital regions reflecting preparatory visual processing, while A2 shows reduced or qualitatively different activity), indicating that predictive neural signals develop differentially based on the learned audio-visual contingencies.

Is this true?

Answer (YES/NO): NO